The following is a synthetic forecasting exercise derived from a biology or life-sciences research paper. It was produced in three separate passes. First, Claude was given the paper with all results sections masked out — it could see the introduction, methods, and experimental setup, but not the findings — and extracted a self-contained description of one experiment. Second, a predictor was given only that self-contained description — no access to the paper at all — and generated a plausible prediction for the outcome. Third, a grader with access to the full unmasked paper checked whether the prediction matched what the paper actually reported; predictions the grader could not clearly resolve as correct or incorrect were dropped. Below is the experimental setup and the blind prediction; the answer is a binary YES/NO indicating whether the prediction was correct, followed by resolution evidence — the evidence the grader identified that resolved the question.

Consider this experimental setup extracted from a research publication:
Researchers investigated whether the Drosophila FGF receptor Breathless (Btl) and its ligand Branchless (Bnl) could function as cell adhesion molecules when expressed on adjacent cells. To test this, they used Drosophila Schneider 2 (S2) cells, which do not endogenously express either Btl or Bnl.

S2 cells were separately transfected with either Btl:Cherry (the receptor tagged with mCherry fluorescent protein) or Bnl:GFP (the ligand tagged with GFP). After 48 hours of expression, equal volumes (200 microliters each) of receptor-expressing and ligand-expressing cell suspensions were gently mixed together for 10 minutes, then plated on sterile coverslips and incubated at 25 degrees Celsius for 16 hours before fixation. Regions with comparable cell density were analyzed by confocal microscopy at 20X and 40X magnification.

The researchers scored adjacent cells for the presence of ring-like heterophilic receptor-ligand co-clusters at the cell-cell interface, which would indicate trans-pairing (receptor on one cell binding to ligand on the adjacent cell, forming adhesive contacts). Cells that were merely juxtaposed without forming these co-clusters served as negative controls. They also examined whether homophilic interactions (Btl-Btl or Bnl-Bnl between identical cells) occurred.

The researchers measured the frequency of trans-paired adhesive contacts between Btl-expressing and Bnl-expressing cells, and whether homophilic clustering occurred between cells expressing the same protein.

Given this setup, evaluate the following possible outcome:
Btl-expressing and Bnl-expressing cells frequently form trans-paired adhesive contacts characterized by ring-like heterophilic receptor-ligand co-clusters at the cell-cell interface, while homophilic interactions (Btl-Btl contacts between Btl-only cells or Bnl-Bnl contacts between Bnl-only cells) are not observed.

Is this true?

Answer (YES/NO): NO